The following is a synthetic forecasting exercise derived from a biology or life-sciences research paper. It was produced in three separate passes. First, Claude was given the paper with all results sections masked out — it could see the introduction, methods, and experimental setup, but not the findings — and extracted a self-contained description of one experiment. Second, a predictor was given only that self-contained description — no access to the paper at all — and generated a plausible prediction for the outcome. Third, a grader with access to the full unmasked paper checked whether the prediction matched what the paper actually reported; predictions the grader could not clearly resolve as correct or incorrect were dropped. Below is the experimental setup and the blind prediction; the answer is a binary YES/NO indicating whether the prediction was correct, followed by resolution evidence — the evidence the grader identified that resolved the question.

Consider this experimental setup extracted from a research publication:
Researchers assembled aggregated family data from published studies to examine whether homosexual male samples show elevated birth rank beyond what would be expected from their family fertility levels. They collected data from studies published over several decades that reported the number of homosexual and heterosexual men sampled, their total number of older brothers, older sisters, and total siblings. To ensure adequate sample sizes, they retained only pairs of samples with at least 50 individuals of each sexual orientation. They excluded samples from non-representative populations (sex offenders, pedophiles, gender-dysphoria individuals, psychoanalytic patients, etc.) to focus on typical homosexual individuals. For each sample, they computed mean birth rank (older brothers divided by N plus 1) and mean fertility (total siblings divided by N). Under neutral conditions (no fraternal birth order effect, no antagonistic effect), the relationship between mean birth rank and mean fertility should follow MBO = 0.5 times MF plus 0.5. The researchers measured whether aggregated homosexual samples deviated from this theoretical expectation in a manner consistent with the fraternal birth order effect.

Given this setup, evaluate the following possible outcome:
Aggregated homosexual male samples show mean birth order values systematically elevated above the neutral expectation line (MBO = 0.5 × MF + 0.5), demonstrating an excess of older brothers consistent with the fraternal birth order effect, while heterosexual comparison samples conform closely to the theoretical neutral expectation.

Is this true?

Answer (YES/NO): YES